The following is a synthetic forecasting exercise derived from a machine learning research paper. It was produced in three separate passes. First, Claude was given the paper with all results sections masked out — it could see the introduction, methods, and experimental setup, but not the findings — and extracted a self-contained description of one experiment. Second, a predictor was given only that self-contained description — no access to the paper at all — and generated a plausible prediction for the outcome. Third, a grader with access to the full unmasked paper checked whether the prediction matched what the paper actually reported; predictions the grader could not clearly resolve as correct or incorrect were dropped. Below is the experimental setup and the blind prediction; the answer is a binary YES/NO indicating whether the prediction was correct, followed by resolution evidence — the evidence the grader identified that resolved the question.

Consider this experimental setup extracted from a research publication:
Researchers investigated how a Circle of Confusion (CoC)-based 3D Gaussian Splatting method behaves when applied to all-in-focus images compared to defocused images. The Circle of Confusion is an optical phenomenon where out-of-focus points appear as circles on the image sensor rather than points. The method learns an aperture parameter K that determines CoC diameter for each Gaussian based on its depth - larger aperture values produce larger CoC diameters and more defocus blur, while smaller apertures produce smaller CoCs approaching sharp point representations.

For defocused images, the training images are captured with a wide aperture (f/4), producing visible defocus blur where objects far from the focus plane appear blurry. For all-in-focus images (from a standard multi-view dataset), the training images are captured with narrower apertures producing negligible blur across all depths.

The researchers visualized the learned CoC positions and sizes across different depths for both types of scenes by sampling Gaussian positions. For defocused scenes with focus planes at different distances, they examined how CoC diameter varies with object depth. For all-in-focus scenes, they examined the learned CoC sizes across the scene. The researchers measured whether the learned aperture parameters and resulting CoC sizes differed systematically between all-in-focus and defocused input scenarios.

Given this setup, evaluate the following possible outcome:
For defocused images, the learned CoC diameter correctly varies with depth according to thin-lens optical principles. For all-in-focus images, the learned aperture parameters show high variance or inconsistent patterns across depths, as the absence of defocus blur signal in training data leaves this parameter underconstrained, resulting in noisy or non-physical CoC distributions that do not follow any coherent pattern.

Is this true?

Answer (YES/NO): NO